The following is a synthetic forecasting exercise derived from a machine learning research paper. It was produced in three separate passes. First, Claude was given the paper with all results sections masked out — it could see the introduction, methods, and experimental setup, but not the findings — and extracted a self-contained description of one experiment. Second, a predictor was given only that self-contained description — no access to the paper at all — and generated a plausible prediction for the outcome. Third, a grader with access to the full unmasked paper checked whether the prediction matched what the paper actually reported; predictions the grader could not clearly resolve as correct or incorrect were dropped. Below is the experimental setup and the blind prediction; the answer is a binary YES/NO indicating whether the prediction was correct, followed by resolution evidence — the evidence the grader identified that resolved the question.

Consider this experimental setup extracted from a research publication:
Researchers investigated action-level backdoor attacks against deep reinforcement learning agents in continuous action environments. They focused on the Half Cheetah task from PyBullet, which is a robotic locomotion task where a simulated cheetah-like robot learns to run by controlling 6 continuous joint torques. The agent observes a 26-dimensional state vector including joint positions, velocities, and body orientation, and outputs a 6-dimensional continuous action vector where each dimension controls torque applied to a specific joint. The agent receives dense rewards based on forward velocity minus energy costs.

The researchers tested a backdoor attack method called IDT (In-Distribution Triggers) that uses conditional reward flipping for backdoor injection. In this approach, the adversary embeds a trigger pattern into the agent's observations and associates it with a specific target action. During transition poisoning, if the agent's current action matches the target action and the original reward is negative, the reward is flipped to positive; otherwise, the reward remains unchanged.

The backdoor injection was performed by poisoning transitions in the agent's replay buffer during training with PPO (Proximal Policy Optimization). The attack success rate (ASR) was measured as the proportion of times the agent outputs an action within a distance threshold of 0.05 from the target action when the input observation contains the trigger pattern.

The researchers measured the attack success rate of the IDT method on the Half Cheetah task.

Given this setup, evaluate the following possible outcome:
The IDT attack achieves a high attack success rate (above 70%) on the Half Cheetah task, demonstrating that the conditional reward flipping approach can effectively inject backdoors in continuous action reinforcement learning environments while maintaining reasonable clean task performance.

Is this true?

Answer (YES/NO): NO